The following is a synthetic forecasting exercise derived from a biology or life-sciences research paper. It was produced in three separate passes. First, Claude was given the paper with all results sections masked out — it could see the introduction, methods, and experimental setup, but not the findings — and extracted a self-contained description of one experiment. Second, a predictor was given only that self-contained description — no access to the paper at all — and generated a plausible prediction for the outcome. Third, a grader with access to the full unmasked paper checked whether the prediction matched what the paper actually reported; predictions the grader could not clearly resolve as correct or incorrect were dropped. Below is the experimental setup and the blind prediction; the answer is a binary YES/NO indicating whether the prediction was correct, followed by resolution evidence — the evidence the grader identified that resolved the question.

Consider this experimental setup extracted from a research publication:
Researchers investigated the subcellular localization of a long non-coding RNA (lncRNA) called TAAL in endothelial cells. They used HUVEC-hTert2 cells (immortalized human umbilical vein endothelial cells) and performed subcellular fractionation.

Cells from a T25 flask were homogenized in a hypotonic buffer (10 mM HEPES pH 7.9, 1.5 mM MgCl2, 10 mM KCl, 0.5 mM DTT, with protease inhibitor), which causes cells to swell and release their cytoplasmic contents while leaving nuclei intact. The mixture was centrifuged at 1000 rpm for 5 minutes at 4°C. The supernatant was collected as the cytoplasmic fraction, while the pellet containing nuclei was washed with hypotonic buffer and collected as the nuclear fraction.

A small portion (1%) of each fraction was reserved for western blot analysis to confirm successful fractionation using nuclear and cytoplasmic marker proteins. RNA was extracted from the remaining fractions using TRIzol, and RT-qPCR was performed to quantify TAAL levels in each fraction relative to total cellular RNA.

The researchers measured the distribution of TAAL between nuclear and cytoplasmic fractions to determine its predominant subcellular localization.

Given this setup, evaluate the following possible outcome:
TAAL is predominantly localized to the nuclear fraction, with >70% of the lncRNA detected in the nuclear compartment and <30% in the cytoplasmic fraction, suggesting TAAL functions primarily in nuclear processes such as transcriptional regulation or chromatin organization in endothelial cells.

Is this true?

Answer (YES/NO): NO